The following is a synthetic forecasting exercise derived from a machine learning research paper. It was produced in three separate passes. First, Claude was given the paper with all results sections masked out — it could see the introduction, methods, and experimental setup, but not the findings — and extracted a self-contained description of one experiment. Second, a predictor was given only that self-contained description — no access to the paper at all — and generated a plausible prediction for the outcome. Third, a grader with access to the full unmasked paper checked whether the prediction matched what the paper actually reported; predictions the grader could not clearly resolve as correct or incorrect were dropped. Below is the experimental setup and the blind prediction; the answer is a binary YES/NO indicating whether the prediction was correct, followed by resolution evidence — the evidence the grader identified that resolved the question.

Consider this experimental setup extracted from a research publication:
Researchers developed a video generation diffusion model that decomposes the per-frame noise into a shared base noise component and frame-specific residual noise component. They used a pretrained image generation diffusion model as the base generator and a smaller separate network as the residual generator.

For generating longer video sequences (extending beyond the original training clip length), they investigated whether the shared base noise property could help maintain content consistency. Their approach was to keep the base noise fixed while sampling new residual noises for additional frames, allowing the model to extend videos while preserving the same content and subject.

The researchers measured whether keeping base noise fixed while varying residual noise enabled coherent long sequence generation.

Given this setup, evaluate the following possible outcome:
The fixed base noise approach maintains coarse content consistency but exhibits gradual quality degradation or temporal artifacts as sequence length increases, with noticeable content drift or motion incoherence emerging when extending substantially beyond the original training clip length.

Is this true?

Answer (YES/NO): NO